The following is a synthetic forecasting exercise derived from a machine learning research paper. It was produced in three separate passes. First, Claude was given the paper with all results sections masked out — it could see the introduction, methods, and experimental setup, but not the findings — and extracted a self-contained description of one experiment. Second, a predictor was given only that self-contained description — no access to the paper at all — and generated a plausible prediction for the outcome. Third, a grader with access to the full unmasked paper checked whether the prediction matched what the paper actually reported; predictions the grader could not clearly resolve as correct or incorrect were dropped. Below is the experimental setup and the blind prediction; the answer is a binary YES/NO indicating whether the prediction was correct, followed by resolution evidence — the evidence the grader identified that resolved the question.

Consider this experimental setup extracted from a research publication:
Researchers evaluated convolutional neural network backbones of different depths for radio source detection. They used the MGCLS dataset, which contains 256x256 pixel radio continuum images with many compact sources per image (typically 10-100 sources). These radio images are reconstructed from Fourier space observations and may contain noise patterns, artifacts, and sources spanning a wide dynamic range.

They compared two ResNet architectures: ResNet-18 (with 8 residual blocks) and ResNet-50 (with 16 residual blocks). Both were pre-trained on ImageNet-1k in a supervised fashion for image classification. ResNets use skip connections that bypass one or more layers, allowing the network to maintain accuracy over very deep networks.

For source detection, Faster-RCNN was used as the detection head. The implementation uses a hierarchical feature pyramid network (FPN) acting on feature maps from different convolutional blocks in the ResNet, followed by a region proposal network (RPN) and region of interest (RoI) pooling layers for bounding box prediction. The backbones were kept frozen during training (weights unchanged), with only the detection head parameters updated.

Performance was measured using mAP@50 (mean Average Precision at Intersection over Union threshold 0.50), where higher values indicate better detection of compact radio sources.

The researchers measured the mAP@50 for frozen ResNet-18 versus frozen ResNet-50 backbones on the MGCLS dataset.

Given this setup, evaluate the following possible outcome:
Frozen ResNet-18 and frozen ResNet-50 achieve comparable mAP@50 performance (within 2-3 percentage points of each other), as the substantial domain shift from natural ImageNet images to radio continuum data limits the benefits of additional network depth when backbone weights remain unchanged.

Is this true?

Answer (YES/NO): NO